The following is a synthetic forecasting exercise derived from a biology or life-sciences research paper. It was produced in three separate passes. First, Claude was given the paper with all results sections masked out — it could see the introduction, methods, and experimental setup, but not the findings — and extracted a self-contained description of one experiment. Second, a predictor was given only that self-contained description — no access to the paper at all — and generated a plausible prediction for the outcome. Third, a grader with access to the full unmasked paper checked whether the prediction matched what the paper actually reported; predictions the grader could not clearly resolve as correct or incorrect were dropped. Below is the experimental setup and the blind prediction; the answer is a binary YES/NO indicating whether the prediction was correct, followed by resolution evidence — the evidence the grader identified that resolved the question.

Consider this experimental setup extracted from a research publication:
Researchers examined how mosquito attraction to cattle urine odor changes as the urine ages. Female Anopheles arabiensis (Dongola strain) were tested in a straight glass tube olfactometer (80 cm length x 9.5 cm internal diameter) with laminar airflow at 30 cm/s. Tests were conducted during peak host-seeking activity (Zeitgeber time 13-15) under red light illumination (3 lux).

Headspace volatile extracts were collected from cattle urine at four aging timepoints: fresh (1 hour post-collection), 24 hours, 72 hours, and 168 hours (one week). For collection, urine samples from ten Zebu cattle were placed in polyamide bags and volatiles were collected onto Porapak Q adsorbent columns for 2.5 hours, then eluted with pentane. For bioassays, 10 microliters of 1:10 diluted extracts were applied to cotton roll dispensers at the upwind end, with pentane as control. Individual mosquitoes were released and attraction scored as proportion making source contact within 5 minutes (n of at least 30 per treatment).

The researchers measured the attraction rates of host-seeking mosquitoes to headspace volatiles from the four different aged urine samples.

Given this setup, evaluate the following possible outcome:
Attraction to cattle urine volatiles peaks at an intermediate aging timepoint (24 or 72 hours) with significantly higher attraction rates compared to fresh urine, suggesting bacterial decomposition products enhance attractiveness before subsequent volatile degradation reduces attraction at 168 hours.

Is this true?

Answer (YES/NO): NO